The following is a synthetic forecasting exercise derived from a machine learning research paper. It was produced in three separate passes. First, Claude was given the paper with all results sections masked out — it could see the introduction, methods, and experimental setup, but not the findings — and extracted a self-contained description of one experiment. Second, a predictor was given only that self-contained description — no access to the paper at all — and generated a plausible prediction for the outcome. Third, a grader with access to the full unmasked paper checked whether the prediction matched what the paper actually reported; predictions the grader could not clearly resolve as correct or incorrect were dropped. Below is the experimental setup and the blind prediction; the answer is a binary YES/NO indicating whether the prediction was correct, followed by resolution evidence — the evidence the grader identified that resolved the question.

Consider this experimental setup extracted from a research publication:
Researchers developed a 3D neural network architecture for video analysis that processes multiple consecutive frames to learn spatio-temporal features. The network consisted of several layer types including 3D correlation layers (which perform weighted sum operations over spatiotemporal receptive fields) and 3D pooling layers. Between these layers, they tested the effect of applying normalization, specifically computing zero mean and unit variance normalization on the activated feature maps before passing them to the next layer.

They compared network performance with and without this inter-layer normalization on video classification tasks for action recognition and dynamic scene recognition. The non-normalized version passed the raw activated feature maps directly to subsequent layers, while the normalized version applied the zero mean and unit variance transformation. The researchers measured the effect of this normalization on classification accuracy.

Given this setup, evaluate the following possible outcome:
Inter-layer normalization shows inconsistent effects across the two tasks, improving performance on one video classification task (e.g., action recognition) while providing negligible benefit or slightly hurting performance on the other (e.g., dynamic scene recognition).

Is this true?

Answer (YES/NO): NO